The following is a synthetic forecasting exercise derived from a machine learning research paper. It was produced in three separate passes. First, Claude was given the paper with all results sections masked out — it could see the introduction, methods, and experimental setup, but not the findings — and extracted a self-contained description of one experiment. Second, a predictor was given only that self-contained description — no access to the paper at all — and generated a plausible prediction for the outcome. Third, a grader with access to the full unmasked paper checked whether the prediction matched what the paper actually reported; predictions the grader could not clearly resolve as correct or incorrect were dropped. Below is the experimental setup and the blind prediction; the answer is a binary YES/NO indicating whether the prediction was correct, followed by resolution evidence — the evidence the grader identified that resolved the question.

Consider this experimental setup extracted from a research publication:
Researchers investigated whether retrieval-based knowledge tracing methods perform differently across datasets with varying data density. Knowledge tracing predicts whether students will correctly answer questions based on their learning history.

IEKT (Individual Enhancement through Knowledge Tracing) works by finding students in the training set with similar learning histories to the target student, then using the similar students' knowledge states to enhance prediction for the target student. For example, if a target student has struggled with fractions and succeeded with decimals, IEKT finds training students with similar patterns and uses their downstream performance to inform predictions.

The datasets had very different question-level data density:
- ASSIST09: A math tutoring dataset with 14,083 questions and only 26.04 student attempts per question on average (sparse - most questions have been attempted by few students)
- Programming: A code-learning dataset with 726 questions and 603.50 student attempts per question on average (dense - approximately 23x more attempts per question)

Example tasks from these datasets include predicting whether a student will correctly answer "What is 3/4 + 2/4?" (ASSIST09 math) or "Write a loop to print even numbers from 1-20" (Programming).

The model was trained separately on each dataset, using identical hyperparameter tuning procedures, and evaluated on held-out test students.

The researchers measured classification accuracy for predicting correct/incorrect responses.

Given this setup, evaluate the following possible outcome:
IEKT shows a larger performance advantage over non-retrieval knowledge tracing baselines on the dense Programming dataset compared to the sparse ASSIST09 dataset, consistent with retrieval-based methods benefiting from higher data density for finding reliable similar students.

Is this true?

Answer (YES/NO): YES